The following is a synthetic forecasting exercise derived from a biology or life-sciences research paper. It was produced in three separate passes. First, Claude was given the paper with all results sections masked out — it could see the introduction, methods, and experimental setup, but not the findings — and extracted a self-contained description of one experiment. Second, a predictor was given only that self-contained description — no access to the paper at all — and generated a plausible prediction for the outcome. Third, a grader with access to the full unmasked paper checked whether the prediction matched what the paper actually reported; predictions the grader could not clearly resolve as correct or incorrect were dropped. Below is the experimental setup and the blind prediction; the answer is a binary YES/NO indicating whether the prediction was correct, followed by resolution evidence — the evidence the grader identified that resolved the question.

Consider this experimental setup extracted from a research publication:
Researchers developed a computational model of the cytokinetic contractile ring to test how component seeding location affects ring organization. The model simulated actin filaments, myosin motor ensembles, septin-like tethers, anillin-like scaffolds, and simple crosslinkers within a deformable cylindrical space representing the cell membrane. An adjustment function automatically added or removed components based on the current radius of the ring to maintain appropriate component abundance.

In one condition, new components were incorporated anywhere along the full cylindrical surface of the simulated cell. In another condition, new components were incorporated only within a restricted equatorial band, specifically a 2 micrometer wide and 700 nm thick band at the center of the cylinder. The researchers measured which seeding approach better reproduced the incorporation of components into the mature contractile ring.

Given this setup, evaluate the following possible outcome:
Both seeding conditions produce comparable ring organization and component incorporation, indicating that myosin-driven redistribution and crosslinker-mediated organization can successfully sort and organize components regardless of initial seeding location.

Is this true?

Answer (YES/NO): NO